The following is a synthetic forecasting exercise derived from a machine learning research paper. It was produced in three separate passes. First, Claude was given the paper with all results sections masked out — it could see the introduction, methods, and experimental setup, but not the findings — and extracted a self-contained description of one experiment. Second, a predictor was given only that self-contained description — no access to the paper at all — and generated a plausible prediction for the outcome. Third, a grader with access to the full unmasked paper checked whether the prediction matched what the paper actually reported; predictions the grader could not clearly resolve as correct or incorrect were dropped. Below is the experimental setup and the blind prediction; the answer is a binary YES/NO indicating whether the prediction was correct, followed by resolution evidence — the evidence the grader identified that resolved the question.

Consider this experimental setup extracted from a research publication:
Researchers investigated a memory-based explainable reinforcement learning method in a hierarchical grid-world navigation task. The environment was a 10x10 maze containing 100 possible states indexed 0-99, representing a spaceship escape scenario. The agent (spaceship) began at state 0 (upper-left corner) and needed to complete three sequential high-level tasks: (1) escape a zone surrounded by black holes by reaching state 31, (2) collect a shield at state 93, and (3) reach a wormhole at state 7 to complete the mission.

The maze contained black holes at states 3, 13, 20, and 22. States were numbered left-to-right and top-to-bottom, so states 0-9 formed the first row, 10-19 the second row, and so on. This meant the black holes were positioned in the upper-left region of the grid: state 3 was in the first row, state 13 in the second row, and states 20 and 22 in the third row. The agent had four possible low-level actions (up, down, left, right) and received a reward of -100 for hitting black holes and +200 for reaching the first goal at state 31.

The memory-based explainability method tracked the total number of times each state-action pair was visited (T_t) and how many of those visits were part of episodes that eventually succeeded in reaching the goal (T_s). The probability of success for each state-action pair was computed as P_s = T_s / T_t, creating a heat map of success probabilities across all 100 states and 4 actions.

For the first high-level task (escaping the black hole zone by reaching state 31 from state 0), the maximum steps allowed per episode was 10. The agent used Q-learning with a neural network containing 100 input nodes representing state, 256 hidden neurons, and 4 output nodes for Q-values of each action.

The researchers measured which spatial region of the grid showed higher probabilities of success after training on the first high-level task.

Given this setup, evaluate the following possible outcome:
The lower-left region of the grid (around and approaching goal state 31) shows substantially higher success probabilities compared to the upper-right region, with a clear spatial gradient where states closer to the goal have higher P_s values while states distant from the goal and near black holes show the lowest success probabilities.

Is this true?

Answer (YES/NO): NO